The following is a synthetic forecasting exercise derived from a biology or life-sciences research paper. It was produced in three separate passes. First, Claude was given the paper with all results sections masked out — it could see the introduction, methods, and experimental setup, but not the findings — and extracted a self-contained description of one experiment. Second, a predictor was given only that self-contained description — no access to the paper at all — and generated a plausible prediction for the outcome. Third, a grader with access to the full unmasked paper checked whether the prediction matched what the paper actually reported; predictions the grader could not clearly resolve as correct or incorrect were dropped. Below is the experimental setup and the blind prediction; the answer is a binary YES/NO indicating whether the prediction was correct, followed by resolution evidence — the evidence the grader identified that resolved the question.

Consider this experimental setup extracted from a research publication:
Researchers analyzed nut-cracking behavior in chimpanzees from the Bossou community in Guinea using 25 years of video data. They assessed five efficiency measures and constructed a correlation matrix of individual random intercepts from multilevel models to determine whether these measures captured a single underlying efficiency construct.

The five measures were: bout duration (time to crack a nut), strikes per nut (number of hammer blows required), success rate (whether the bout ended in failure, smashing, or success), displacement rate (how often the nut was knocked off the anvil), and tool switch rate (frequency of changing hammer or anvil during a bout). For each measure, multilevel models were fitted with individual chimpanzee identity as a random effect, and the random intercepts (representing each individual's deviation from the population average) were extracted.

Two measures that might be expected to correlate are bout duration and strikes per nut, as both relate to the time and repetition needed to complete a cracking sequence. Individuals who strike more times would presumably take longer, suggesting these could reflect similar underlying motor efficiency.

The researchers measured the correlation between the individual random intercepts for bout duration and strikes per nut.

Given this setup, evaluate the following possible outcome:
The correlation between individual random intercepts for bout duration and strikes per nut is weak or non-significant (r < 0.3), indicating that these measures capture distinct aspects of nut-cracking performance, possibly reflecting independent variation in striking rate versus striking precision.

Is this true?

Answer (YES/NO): NO